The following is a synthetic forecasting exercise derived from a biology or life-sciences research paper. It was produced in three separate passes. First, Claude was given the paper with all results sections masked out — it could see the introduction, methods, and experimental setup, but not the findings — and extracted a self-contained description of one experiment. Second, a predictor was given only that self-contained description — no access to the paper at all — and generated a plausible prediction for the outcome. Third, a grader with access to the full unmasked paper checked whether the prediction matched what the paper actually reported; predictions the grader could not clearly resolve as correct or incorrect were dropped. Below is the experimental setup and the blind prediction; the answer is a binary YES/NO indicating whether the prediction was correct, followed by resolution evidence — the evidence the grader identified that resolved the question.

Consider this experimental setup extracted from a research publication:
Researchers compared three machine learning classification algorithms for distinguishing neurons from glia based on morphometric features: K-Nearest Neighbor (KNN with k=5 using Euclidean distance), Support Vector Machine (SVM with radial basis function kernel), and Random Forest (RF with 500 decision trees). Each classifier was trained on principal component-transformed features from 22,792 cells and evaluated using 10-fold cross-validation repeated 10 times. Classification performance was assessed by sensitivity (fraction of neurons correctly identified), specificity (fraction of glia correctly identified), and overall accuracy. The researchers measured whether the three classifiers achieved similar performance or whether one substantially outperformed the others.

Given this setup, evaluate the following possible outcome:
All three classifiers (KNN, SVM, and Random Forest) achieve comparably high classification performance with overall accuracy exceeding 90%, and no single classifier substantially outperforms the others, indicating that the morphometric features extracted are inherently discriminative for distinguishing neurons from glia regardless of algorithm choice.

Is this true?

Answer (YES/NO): YES